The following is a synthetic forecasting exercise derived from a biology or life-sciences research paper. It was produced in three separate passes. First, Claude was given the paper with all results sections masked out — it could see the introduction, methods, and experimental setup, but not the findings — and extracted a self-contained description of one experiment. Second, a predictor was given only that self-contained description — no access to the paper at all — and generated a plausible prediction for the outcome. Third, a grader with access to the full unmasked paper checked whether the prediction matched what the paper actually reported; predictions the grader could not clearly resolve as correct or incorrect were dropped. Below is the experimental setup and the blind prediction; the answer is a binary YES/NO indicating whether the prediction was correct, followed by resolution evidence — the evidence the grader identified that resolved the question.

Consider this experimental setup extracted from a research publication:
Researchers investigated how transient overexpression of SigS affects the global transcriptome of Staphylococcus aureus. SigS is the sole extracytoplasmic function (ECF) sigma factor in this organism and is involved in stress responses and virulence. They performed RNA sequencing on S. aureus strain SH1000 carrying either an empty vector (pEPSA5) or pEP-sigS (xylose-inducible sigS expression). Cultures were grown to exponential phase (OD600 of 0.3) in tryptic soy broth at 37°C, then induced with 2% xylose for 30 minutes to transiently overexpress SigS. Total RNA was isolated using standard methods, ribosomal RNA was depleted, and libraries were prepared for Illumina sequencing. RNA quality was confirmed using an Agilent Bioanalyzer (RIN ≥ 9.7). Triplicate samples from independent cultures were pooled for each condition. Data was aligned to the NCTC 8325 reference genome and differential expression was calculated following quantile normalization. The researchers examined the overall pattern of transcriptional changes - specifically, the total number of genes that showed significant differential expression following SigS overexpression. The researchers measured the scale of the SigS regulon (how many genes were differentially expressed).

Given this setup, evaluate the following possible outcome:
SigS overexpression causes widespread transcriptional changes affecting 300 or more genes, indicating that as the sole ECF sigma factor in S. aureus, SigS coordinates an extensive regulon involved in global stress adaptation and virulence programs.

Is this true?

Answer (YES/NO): NO